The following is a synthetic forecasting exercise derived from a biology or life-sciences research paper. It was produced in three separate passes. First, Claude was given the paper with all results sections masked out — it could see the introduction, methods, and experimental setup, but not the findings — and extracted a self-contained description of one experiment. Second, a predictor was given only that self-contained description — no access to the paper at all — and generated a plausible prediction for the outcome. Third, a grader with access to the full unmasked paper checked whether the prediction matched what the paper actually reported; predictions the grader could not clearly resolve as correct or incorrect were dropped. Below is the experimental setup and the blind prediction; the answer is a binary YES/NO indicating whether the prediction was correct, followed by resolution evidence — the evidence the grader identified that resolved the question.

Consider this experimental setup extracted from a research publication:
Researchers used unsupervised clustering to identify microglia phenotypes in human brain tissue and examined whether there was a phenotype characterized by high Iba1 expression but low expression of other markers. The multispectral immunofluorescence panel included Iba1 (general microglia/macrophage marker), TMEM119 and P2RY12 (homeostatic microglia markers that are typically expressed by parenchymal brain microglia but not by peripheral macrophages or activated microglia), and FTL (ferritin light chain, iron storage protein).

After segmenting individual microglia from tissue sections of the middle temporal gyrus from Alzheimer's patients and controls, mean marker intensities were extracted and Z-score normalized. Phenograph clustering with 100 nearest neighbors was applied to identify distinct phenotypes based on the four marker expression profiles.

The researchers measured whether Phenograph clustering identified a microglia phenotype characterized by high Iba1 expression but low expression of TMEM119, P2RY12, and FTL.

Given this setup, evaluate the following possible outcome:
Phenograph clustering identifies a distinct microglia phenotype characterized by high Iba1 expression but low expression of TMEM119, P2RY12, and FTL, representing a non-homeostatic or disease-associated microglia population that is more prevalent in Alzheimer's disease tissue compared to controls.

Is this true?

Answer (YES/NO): NO